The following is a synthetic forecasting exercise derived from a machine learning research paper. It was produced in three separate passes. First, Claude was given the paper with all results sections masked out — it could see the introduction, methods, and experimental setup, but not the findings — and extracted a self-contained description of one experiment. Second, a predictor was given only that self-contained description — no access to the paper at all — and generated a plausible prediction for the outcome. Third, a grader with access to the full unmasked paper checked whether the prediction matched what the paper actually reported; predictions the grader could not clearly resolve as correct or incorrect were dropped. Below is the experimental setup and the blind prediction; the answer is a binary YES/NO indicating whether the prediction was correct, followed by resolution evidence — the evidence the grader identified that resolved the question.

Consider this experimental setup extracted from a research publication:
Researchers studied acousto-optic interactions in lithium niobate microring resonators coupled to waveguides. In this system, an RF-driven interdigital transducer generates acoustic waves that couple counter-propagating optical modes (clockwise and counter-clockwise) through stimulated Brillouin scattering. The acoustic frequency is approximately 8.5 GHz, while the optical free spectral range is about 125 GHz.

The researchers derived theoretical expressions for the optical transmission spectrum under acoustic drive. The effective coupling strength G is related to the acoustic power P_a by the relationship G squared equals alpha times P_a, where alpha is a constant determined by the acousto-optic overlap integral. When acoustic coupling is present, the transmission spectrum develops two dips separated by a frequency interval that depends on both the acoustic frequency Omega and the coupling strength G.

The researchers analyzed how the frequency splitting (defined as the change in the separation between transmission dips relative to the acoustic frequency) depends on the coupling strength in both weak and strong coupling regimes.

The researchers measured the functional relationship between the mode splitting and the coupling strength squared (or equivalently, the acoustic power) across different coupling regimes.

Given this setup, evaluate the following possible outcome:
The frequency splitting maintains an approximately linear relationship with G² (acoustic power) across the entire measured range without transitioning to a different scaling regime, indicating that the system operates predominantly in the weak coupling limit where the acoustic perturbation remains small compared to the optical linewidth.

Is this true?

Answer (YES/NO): YES